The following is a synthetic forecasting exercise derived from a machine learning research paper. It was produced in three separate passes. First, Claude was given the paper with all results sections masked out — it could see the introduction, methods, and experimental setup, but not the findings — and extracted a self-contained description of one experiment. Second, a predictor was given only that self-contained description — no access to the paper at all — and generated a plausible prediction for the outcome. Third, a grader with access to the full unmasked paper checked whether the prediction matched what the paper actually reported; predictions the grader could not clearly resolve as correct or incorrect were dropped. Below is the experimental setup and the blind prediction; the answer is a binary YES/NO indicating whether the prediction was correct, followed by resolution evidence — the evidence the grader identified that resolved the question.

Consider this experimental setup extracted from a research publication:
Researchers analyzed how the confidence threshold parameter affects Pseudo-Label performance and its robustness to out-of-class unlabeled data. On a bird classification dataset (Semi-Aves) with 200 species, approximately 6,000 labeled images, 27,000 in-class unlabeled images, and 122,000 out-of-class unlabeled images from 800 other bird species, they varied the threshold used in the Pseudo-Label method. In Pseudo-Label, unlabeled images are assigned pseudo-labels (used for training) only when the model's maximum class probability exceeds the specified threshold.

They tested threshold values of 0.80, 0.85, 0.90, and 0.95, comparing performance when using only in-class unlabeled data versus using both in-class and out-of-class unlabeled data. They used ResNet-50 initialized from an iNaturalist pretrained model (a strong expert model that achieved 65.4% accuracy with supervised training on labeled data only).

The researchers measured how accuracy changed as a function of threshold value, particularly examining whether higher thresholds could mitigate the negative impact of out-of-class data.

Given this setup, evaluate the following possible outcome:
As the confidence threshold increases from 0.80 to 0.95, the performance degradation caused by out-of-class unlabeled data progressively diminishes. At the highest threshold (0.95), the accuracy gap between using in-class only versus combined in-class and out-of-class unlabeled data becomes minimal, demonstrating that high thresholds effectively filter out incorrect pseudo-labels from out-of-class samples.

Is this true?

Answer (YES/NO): YES